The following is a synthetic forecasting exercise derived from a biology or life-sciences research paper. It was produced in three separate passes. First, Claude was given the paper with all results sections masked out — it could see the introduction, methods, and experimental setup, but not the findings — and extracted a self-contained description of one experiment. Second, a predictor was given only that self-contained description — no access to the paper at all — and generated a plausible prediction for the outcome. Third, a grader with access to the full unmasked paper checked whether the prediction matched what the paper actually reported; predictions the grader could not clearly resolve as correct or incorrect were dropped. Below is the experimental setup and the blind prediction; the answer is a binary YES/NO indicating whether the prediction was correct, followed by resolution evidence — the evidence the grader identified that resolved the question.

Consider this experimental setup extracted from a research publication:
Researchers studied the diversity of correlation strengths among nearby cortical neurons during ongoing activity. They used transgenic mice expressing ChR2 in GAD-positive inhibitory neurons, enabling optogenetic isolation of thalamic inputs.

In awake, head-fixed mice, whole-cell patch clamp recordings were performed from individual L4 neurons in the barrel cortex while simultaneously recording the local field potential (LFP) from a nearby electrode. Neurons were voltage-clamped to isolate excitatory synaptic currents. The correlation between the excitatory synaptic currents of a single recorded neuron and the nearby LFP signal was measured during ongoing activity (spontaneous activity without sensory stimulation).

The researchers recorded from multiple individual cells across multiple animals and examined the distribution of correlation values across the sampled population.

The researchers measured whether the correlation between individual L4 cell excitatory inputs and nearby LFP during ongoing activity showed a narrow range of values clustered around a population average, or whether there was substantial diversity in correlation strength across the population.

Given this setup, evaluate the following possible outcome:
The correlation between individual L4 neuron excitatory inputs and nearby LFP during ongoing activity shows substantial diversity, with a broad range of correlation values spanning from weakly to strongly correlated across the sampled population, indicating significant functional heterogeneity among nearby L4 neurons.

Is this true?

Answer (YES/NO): YES